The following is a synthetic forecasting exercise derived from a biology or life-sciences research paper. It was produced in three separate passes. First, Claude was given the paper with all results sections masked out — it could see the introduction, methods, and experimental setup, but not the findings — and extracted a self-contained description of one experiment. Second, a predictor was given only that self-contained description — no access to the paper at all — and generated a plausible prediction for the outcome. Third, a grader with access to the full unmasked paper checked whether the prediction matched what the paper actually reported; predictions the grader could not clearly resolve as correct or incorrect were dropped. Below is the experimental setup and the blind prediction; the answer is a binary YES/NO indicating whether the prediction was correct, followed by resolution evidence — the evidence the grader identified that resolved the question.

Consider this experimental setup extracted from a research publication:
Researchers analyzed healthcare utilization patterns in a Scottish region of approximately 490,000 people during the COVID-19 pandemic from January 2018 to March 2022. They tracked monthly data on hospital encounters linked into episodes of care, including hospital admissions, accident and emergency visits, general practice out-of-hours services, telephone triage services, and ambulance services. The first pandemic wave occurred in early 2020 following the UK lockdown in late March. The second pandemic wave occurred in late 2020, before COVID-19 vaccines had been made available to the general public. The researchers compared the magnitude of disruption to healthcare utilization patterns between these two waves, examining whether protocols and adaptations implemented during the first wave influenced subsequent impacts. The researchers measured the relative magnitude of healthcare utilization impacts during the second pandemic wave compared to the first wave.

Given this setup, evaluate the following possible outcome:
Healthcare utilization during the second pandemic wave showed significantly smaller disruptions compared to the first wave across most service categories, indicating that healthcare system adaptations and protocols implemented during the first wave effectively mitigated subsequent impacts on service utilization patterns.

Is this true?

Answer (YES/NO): YES